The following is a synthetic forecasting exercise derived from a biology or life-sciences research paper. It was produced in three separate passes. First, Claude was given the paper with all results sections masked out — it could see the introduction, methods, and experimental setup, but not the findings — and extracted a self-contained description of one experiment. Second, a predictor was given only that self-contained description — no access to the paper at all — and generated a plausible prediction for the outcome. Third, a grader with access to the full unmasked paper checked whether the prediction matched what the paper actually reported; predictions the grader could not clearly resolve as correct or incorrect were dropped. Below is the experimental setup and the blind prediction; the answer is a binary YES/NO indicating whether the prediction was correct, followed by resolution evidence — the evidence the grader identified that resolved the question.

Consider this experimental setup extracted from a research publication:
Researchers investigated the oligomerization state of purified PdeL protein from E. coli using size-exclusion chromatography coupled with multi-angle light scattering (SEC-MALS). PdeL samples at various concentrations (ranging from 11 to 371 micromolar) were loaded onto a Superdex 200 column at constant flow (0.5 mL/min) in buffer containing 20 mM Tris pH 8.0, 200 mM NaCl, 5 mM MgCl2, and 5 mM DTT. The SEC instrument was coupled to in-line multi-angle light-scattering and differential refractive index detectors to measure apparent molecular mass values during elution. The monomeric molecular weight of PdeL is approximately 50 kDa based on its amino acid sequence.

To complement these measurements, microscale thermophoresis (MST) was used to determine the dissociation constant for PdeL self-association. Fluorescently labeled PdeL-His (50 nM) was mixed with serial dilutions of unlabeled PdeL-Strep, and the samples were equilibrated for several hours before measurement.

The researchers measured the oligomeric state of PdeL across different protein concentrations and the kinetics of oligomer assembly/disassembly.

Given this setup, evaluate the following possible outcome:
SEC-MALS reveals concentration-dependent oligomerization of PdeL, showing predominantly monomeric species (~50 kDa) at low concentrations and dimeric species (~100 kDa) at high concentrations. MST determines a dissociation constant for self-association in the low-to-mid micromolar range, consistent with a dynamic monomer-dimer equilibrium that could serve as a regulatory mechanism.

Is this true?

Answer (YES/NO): NO